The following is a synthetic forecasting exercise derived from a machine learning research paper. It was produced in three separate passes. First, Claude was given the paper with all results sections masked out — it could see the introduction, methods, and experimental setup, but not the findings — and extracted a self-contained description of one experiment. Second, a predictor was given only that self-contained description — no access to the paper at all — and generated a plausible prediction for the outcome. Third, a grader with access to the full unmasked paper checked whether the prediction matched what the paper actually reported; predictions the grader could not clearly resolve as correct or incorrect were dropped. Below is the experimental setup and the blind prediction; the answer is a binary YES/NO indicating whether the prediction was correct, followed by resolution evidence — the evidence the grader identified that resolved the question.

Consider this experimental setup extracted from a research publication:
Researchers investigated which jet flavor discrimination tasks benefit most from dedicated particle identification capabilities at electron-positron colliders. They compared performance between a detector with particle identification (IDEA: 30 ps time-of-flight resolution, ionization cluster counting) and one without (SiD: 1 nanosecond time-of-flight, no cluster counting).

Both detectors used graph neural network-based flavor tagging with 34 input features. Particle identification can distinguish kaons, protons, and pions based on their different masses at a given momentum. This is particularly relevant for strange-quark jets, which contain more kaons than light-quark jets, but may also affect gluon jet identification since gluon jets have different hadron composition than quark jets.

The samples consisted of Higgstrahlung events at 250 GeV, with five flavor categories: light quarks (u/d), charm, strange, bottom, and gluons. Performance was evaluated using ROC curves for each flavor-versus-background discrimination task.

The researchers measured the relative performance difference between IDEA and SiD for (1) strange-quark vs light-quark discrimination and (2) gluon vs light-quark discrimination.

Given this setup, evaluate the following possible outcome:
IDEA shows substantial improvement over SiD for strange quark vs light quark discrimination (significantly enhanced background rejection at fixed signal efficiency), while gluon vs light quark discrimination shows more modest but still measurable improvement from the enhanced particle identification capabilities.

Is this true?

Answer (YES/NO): YES